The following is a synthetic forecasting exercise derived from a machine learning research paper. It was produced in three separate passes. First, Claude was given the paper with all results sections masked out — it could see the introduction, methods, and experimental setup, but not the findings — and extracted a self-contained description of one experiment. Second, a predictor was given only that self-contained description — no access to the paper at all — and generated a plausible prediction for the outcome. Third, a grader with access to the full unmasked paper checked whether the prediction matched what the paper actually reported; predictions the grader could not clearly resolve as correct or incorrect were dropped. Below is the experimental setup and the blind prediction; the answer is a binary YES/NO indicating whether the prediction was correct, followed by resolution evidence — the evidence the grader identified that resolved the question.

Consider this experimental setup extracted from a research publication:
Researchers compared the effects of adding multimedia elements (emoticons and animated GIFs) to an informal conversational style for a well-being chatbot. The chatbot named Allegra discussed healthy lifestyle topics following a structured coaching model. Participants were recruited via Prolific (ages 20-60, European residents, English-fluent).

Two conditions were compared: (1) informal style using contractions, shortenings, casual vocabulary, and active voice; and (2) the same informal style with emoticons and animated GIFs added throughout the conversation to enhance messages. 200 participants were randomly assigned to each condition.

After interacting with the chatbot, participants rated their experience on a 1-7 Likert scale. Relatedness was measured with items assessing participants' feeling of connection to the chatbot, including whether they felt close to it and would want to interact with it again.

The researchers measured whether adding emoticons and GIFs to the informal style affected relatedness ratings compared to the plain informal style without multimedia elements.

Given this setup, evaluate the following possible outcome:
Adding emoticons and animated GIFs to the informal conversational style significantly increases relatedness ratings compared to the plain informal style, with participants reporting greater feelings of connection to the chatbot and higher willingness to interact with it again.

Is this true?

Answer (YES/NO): NO